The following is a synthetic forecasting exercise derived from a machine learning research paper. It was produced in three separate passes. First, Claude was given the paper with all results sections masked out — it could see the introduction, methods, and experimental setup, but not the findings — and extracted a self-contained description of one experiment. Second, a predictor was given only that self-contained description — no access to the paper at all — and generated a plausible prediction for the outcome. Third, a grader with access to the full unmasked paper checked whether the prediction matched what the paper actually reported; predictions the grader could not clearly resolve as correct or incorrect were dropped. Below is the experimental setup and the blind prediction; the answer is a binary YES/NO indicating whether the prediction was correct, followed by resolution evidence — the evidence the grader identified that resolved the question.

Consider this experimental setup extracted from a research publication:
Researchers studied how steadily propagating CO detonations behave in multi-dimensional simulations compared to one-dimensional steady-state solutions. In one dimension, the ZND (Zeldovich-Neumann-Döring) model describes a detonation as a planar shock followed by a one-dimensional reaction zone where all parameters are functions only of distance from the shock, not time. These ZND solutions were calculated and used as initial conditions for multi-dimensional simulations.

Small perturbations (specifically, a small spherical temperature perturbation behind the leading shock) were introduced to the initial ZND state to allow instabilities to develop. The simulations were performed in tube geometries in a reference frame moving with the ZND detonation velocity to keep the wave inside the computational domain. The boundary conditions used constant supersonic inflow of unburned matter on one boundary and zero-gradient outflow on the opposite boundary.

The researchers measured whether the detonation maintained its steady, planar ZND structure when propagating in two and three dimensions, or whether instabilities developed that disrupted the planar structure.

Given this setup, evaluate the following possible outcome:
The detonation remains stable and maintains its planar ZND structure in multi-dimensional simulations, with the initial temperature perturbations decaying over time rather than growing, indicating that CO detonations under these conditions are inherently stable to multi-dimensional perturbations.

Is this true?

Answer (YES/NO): NO